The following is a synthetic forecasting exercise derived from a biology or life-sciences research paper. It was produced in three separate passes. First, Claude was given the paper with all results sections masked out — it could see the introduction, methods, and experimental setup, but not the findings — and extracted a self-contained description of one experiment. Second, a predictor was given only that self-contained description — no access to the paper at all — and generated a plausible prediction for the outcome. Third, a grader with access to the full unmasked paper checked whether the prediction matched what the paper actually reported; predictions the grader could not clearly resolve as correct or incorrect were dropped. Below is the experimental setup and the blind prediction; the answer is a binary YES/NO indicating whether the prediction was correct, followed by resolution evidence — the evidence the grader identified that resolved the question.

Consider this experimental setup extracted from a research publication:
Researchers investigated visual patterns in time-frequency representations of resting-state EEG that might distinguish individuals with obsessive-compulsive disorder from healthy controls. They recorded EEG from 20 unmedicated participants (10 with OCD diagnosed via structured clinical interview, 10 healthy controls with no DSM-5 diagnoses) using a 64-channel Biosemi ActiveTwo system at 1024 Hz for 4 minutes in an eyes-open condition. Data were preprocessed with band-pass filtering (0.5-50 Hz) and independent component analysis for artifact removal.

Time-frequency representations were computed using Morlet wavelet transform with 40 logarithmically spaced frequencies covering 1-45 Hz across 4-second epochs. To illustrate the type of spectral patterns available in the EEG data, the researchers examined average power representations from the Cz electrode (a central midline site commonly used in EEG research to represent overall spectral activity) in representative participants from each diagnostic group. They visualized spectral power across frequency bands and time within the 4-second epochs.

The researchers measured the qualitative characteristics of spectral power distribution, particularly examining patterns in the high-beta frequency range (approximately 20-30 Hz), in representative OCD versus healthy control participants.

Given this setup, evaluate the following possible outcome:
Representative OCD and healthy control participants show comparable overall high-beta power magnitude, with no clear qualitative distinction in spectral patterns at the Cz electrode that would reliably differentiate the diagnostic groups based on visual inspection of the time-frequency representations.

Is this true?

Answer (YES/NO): NO